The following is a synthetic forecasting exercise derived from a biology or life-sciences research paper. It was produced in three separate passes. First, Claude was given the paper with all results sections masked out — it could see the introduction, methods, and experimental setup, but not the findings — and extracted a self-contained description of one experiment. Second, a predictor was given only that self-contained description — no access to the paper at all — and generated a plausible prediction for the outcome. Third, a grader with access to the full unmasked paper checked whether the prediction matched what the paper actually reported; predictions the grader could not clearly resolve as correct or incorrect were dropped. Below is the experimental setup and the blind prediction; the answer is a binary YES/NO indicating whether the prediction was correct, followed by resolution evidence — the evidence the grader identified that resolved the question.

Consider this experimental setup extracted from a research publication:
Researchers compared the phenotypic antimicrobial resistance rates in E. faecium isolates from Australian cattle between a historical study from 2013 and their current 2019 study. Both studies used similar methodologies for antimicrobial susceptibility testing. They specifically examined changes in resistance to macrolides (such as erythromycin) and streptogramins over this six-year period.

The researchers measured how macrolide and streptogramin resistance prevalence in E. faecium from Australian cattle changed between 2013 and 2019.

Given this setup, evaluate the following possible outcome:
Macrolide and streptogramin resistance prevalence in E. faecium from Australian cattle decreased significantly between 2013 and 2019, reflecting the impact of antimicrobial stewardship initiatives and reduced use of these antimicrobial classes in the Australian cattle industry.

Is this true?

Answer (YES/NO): NO